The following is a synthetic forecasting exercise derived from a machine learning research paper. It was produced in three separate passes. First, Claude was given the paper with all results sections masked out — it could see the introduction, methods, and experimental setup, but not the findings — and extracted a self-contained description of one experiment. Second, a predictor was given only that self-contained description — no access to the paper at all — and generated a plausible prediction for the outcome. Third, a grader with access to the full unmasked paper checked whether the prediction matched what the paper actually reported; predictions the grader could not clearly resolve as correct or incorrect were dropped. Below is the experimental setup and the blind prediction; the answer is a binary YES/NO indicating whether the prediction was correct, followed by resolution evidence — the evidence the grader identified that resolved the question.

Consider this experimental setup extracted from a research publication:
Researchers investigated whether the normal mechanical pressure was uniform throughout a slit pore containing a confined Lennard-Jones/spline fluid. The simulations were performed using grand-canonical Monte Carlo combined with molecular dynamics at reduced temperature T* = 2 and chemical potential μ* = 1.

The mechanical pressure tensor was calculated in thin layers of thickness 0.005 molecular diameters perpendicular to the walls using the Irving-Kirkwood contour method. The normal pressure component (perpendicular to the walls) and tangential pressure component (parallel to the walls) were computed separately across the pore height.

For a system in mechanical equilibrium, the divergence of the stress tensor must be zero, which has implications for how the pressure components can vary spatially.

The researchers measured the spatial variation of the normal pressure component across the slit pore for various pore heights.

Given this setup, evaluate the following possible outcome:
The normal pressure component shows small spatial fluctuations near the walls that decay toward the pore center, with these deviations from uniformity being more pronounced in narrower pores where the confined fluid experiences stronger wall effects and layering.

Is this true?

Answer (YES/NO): NO